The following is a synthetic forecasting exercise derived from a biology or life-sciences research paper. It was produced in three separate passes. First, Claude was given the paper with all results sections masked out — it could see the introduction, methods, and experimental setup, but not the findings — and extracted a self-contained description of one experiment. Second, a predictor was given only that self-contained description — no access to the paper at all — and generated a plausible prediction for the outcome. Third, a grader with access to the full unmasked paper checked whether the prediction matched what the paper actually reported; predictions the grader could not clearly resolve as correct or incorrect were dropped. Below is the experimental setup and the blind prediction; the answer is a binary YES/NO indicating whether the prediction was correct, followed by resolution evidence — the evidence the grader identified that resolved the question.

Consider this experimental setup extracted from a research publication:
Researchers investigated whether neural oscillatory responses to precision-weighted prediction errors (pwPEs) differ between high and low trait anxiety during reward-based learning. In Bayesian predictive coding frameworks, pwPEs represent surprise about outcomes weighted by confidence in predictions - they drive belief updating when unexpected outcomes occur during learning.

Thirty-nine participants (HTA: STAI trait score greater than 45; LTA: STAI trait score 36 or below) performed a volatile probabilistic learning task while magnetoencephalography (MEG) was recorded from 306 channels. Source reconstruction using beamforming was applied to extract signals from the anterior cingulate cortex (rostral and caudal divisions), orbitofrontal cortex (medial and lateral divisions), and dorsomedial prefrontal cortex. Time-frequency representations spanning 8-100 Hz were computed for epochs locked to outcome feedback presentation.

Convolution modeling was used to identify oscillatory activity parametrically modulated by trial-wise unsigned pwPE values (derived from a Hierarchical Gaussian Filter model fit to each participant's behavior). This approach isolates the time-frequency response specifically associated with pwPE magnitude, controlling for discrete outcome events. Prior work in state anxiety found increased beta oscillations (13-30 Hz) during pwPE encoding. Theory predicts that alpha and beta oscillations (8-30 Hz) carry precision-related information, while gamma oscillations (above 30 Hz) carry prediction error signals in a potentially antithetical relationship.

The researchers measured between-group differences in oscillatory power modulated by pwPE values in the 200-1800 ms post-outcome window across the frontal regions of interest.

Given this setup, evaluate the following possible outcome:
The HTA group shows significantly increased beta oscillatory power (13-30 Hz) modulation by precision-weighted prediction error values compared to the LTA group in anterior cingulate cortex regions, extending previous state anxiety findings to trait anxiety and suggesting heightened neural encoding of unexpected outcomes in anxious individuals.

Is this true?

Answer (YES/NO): NO